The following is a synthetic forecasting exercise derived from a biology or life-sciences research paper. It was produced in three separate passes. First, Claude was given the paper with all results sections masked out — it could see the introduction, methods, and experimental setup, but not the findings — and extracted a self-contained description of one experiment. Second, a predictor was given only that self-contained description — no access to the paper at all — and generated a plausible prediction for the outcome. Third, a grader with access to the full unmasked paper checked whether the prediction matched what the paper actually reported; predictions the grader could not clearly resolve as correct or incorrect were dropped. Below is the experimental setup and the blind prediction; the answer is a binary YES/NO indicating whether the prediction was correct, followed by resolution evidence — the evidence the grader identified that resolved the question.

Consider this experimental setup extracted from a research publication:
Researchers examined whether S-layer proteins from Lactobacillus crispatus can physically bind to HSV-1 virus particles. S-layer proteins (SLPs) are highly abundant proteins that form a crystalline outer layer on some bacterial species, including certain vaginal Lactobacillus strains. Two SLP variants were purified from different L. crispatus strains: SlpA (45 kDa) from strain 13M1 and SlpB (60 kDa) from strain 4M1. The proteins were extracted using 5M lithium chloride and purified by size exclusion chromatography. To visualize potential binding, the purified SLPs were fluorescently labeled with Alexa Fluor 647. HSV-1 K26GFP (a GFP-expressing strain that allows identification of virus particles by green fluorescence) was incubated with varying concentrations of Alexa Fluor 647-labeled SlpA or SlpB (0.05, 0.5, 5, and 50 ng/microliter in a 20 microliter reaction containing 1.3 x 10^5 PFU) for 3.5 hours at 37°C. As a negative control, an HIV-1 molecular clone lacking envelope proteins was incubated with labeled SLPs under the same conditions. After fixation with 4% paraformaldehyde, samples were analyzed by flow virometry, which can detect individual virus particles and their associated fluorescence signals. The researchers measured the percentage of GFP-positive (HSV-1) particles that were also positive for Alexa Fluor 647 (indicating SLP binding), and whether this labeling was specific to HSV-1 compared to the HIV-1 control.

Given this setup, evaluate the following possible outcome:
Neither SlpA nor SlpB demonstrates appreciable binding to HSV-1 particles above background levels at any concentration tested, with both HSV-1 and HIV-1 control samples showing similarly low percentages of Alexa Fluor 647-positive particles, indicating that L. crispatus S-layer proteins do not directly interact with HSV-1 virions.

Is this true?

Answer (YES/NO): NO